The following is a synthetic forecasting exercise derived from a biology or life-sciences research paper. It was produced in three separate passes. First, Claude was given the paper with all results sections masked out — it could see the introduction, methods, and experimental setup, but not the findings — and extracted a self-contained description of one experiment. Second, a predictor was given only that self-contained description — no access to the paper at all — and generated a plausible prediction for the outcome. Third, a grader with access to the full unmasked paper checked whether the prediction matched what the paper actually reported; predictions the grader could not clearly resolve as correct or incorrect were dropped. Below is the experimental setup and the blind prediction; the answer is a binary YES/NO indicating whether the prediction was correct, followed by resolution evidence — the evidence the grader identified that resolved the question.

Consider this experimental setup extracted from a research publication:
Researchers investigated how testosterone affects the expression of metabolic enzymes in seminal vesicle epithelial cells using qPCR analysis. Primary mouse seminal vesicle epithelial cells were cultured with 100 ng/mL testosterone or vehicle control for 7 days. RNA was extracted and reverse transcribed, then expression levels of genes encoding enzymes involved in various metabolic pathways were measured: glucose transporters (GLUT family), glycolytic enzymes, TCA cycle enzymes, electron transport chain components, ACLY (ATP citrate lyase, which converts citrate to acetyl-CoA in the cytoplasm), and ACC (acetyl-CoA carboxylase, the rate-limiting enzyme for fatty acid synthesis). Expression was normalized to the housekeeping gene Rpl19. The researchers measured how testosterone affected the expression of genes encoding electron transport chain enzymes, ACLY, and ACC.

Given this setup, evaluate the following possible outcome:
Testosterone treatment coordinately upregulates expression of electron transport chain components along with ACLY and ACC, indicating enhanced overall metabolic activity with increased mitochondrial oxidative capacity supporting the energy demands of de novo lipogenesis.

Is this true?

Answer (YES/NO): NO